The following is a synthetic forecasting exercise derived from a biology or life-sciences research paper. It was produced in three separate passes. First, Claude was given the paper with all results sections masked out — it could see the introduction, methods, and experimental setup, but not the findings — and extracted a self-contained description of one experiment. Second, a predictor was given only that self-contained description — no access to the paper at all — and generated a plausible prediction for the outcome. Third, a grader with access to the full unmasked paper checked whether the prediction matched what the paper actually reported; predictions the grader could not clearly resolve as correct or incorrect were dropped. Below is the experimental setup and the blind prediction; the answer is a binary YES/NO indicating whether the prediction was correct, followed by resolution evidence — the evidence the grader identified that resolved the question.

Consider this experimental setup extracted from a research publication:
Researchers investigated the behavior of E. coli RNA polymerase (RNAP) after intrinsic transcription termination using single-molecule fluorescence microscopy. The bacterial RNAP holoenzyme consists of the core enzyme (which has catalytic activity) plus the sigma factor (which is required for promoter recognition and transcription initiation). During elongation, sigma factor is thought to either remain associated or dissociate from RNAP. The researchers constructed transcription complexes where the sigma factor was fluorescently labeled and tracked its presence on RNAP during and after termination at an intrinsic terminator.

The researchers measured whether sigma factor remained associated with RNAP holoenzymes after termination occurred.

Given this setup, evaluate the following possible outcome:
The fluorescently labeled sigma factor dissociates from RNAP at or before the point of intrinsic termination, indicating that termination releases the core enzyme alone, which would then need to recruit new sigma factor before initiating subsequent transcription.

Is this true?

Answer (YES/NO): NO